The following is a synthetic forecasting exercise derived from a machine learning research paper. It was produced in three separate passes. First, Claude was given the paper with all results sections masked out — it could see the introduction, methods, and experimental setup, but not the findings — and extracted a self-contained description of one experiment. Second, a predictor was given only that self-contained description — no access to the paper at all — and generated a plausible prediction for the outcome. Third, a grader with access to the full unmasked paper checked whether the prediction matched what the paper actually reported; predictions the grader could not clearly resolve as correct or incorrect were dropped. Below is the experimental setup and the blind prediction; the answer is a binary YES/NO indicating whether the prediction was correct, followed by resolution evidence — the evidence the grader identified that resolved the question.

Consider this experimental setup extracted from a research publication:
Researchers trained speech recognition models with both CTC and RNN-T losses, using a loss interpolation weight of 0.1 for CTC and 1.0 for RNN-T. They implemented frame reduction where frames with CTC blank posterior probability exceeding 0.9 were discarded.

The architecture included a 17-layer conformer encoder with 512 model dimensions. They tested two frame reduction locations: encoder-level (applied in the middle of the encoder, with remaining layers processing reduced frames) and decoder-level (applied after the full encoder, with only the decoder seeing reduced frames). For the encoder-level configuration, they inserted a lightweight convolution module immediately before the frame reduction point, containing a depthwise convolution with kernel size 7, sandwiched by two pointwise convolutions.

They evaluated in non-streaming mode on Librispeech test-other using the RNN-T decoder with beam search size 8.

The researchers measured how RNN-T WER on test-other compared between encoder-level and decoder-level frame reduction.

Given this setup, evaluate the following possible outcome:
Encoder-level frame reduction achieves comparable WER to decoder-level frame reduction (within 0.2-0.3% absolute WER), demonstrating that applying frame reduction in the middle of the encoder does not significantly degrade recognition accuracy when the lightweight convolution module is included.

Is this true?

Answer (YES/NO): NO